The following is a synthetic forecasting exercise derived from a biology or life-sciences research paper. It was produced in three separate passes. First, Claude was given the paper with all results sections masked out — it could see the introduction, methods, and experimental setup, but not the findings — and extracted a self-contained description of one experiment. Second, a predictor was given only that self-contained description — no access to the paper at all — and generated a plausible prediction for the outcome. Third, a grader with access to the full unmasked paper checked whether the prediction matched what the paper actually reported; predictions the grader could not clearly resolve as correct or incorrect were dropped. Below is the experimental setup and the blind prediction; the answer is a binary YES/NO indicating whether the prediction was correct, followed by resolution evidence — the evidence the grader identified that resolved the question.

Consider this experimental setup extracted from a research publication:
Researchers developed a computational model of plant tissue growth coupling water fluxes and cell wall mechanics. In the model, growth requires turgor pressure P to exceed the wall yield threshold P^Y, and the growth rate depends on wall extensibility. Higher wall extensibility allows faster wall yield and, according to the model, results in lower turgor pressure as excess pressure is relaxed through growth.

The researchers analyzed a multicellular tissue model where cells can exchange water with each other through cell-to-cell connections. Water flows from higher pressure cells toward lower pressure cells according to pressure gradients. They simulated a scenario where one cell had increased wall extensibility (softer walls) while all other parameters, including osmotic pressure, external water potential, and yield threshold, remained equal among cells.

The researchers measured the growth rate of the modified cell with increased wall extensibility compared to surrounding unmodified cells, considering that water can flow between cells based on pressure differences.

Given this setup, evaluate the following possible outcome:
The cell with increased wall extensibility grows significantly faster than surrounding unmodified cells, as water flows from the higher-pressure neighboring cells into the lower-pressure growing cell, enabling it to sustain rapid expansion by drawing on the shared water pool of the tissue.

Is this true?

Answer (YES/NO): YES